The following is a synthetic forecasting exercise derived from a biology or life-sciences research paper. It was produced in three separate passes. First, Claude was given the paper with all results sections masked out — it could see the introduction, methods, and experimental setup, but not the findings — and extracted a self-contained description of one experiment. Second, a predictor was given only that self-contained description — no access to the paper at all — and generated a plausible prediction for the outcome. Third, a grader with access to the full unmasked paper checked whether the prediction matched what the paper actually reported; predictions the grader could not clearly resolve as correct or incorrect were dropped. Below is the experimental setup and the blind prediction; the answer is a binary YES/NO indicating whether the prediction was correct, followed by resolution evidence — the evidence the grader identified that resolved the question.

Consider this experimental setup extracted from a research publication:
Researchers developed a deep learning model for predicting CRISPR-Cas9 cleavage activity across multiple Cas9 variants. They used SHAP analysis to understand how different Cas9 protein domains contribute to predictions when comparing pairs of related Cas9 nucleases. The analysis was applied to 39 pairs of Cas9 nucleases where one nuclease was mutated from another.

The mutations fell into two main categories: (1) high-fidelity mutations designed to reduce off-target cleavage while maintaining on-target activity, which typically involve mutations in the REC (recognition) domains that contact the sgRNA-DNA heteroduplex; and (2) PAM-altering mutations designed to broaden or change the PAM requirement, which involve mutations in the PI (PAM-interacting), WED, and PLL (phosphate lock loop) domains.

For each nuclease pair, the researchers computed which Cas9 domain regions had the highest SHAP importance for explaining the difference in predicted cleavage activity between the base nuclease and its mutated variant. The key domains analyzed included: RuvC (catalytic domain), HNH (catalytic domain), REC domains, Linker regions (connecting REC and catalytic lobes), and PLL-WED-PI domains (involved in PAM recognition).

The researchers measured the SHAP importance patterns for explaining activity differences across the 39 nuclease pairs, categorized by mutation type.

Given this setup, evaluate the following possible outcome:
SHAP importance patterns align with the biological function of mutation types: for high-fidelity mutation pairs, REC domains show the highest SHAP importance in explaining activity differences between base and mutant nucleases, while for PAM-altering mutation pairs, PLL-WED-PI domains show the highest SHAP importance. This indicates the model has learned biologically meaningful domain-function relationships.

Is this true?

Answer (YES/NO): NO